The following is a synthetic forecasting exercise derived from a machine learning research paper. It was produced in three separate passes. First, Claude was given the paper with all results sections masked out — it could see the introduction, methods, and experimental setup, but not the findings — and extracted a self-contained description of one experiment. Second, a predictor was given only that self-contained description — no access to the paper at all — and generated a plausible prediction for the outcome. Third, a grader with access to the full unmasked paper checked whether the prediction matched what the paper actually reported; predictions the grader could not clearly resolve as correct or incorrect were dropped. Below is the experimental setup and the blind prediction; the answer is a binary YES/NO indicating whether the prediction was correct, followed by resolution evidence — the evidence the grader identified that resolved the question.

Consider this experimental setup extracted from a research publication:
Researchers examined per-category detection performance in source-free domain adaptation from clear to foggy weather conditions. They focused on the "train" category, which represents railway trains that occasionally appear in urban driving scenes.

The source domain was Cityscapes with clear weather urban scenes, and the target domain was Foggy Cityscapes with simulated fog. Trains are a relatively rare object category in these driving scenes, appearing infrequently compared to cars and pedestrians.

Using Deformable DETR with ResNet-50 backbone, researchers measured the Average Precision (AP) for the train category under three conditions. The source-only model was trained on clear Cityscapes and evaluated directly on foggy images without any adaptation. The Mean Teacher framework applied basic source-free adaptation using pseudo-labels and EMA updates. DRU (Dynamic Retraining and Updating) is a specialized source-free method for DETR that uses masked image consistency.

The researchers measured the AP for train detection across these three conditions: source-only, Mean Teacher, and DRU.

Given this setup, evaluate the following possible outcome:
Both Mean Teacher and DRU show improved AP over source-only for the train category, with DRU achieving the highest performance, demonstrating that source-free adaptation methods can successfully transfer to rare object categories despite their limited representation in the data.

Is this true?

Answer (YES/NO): YES